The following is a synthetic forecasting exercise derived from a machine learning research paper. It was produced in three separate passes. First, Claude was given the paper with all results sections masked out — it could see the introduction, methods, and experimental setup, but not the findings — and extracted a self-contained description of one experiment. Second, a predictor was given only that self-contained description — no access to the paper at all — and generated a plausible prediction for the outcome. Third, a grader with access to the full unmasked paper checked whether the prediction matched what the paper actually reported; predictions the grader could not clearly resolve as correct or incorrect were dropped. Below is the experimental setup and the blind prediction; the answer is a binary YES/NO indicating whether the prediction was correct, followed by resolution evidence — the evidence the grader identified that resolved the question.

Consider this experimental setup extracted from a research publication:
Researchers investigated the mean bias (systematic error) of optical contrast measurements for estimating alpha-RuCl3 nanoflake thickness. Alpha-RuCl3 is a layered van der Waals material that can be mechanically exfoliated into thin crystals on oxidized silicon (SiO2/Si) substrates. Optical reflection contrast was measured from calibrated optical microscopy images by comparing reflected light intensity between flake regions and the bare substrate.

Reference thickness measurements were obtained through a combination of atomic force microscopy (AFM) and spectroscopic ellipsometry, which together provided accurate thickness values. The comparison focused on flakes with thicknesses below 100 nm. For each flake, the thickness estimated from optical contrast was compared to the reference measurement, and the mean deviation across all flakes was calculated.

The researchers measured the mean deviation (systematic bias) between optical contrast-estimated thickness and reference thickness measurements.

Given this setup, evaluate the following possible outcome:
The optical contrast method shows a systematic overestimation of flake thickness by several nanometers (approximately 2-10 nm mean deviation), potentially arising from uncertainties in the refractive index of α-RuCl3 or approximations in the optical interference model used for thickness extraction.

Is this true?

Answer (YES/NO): NO